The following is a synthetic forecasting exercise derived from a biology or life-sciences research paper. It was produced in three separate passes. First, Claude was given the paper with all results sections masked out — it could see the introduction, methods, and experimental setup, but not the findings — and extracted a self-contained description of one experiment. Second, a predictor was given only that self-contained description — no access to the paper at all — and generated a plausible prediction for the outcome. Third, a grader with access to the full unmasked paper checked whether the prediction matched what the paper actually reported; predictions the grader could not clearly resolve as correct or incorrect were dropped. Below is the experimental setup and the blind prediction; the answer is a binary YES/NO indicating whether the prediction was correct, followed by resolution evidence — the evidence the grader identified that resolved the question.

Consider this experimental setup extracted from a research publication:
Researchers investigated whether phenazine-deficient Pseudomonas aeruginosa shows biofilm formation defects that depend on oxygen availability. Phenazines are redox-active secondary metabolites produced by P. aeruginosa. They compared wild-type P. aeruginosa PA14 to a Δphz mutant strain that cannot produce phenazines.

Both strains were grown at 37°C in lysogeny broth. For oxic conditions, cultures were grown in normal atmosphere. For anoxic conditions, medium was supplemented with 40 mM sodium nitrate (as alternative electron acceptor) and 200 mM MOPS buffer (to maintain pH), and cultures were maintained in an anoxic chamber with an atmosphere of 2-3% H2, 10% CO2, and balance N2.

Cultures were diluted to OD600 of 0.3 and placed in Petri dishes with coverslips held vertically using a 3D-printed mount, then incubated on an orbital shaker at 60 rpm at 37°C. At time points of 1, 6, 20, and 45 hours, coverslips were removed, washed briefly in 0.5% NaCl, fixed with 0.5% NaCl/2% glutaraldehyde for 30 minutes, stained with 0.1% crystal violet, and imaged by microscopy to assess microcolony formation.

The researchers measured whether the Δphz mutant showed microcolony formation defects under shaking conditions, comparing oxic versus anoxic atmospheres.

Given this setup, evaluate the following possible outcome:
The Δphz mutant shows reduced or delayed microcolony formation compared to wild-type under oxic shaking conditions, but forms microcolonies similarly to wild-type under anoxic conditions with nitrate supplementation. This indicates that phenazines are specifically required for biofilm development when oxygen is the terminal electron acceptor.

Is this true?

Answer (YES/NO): NO